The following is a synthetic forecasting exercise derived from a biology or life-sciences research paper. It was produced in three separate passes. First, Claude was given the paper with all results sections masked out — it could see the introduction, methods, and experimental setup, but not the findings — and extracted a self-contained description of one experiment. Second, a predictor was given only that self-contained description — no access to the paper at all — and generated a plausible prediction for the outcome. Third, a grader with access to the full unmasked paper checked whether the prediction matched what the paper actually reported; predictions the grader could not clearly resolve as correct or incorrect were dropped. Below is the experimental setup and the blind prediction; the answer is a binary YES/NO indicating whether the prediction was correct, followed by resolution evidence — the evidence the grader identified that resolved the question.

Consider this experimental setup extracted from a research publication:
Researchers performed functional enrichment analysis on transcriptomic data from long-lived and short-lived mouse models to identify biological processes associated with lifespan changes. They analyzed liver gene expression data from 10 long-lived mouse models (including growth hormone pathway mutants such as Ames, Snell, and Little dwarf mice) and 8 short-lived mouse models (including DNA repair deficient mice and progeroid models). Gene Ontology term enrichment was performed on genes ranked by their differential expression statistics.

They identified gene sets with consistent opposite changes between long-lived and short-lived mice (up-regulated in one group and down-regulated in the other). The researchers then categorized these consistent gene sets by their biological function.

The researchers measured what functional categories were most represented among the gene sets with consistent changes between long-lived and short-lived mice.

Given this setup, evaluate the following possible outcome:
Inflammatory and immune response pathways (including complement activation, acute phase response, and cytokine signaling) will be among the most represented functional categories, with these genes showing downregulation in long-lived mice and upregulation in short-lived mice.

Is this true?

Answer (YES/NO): NO